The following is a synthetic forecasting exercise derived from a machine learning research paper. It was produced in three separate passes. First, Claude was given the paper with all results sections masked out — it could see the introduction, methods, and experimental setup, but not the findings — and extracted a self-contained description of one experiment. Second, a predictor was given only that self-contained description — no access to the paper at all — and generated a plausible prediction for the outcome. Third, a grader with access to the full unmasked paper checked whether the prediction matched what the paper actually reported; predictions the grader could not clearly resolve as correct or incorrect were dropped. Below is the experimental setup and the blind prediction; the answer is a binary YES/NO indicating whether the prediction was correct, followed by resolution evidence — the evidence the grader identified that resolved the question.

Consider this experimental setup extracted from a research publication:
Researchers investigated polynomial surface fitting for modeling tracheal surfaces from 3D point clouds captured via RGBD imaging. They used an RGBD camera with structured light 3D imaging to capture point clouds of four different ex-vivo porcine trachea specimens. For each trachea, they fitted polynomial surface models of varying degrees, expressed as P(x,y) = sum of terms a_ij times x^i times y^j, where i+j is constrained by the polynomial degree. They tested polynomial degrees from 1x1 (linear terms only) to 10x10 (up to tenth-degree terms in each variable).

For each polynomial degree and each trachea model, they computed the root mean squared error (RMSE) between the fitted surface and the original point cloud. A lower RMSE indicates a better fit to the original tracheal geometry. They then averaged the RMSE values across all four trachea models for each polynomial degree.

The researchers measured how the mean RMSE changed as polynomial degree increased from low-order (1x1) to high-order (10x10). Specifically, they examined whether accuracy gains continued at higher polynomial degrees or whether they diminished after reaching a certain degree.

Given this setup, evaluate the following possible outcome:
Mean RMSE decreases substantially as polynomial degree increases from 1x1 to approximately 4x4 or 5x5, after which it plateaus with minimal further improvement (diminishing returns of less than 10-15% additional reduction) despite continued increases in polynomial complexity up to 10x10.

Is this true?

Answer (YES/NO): YES